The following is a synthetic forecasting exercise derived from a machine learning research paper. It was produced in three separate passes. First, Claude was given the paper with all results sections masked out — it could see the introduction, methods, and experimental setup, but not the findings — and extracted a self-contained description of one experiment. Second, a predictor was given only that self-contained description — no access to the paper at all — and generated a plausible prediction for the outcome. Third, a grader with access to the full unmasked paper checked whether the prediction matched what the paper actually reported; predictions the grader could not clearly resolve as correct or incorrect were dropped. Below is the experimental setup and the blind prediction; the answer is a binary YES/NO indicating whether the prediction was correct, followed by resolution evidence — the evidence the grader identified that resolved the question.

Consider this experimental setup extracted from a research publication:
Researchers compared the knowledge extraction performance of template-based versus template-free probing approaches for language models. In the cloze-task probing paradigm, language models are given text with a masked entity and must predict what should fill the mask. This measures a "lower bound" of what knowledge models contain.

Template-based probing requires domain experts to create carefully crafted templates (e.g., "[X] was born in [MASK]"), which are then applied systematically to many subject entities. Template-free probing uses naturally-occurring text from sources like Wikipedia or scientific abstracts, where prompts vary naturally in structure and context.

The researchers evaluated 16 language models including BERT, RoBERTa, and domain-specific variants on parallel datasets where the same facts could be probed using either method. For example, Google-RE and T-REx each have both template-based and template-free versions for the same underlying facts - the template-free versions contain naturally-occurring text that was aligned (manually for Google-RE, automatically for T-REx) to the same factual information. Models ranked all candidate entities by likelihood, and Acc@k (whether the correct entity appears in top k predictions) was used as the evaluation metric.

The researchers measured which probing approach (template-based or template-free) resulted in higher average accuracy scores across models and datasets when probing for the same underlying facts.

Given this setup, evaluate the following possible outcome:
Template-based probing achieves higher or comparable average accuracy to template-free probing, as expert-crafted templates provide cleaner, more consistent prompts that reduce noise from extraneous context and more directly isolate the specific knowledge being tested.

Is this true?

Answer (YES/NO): NO